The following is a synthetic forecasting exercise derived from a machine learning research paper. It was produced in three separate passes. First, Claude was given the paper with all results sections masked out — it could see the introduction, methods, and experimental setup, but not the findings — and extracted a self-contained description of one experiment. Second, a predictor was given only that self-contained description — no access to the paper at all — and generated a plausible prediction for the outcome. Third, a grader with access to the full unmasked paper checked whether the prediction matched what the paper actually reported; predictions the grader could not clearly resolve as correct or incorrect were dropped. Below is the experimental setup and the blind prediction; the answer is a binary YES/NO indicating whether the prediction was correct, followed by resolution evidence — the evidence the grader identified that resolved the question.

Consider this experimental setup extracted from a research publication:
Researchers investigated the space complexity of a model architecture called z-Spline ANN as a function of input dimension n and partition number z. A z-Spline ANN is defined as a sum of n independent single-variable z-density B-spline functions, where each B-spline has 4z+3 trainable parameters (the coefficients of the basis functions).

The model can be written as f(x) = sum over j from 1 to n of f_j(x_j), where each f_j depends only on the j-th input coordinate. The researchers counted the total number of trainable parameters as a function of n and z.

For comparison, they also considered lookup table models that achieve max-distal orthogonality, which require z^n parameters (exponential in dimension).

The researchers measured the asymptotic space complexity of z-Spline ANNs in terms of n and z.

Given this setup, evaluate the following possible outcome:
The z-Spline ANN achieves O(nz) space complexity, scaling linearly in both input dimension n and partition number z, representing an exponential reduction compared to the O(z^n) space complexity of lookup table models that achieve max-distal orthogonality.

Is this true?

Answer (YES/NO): YES